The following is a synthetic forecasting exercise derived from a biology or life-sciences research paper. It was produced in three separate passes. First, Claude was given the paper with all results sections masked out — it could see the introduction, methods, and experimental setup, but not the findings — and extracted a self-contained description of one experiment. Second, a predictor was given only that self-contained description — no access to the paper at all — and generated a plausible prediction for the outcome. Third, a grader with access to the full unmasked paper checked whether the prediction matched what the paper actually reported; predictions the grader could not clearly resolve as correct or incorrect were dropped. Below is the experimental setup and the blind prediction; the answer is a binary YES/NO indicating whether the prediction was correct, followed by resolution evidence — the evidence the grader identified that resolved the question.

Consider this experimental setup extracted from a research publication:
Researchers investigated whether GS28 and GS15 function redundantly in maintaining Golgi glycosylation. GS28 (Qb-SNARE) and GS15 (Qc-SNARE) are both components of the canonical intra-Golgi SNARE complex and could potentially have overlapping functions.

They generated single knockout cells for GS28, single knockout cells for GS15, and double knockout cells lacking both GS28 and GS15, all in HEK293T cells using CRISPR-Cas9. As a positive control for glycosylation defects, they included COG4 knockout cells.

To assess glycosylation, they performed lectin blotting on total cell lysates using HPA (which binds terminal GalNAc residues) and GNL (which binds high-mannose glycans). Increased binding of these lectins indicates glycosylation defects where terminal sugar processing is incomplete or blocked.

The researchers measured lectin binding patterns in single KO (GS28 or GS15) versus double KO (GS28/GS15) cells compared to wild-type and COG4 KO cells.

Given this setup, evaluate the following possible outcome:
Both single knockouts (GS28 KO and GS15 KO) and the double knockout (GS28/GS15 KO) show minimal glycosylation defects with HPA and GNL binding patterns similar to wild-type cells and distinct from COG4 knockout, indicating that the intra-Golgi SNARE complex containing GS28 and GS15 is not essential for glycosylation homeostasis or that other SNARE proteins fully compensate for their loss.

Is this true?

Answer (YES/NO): NO